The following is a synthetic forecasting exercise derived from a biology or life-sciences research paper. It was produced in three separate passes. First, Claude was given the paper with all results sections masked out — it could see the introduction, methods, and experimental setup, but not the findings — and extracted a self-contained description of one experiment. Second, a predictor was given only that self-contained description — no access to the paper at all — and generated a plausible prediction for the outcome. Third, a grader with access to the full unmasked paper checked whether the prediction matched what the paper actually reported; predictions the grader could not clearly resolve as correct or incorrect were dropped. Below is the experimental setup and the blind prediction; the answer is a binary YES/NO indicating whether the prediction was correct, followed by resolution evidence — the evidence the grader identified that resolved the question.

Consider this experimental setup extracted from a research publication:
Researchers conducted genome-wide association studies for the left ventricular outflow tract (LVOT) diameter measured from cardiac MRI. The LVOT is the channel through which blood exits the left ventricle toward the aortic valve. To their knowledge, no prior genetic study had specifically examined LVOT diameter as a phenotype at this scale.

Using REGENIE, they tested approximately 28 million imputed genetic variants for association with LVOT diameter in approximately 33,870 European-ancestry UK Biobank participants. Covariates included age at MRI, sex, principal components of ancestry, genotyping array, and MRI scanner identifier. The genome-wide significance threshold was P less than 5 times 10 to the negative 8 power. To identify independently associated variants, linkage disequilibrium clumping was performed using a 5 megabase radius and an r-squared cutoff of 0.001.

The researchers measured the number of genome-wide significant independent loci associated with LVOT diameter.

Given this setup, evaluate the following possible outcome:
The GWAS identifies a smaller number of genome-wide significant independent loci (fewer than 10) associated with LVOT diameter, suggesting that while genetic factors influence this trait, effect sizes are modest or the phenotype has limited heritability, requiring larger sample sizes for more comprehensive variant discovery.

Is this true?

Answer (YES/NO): YES